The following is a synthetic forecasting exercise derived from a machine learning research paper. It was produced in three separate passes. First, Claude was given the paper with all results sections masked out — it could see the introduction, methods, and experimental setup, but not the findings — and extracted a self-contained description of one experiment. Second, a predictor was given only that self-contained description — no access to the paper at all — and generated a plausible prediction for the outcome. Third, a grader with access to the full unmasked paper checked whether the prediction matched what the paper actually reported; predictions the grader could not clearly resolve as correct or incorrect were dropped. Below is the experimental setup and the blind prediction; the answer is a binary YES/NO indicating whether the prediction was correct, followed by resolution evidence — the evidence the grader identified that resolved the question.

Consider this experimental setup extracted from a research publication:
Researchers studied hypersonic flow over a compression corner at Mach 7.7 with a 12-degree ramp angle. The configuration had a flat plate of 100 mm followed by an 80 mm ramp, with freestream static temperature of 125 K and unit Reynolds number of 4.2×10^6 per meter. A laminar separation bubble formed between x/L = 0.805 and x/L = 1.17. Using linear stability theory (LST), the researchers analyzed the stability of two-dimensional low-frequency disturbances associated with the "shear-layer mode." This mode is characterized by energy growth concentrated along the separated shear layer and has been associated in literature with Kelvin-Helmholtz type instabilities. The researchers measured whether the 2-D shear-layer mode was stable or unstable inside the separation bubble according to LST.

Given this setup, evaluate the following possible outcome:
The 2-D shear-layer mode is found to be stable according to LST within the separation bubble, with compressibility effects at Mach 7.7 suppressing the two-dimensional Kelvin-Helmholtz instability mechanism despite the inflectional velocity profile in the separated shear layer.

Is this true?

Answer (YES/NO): YES